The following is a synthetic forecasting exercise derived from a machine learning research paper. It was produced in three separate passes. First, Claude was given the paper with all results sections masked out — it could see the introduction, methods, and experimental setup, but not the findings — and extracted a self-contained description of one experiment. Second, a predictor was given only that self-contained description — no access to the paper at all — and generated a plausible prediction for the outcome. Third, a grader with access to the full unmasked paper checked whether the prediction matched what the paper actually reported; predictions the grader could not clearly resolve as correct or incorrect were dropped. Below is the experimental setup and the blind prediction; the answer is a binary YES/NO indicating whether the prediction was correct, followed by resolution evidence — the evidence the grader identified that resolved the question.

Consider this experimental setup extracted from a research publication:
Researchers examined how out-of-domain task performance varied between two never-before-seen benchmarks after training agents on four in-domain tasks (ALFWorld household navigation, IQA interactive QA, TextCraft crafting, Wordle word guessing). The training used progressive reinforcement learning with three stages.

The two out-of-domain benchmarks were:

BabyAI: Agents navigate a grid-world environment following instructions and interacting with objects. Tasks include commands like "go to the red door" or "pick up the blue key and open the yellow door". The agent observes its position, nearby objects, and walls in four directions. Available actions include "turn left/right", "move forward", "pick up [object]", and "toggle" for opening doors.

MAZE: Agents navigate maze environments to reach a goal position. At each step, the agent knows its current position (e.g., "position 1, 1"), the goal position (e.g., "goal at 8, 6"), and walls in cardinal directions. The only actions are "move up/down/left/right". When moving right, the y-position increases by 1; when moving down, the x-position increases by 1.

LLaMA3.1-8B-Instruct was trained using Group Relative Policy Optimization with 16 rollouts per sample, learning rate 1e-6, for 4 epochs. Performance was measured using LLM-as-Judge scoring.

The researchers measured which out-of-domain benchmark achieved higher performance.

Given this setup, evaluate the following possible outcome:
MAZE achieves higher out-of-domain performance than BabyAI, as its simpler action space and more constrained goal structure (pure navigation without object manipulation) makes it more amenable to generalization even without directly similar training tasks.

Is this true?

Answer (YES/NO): NO